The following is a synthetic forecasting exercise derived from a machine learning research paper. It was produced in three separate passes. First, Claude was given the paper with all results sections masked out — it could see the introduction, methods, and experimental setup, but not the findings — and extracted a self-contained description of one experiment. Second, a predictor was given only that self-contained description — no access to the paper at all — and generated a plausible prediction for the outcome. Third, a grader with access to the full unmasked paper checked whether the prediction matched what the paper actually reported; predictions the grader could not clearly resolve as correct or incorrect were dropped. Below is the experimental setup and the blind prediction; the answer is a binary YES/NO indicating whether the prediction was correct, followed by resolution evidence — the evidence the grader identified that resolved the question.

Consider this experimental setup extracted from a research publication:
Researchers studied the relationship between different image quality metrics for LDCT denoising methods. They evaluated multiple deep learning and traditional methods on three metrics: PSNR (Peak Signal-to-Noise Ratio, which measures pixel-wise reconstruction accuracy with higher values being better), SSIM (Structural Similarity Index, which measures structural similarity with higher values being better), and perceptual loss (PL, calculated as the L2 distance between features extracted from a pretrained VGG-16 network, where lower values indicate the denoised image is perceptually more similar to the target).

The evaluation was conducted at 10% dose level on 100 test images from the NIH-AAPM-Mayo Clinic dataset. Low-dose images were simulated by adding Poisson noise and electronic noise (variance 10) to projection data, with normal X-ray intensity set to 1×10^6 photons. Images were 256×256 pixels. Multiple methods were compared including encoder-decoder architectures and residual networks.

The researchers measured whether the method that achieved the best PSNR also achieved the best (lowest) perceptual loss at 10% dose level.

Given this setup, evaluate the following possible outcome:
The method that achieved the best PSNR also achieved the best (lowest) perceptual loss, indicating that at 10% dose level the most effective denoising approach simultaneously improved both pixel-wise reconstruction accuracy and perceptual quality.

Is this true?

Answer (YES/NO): NO